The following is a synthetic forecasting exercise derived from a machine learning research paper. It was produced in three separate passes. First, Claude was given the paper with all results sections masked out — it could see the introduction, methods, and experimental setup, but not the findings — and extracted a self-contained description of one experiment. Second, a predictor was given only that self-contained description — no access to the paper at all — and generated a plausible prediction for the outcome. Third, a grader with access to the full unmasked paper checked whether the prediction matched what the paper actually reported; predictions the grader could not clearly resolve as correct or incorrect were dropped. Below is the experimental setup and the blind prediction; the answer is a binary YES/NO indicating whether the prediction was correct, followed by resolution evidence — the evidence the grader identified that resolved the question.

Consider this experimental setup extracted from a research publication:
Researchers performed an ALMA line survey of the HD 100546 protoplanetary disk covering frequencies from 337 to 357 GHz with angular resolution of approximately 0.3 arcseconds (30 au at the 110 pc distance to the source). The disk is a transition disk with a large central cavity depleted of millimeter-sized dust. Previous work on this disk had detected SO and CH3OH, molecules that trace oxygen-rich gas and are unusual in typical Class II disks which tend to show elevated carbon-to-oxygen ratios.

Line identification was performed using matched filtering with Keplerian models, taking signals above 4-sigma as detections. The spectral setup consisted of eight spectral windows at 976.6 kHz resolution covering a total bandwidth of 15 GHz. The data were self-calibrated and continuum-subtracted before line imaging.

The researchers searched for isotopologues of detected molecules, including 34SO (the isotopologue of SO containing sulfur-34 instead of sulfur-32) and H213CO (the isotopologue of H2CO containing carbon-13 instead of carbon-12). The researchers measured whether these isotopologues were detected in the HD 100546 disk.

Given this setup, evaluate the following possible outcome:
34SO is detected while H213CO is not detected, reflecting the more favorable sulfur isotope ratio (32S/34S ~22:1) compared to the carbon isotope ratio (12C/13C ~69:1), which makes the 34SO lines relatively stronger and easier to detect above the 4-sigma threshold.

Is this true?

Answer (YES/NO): NO